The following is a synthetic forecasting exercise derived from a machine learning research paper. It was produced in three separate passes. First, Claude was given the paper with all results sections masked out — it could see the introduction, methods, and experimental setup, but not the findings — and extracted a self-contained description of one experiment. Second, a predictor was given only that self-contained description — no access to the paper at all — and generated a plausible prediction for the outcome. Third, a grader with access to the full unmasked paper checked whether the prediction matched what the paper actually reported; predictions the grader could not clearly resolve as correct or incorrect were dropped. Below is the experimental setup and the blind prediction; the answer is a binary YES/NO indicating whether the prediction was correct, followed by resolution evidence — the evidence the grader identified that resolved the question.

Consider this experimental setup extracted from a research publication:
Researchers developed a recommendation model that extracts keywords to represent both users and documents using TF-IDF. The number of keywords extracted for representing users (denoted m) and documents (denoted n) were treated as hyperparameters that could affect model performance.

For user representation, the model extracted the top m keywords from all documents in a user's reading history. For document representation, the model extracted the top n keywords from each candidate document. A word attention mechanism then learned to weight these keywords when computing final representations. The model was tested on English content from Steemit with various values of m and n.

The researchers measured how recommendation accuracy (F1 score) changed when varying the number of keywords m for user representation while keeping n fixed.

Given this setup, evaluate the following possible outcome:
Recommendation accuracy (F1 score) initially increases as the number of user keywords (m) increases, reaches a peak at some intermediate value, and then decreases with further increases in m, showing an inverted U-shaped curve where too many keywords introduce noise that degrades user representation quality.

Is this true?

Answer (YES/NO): YES